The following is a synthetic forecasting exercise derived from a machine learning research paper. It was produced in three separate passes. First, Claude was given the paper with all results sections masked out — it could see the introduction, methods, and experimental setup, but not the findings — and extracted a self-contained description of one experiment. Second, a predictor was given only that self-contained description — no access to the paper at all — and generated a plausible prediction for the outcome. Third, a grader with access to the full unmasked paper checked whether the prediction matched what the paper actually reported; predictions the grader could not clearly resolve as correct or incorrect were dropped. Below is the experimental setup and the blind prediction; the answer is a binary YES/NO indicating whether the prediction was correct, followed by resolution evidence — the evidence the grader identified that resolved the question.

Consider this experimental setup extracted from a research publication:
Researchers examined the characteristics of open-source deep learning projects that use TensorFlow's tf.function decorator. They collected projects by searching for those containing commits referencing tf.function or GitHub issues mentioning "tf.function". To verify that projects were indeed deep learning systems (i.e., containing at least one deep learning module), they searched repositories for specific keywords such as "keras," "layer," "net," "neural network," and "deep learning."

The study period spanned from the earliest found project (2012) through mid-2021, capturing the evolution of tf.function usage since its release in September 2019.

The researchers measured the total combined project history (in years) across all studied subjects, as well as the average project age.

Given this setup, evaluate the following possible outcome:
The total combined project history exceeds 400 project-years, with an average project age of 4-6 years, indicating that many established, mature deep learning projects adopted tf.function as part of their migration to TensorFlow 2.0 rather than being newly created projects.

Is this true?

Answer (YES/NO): NO